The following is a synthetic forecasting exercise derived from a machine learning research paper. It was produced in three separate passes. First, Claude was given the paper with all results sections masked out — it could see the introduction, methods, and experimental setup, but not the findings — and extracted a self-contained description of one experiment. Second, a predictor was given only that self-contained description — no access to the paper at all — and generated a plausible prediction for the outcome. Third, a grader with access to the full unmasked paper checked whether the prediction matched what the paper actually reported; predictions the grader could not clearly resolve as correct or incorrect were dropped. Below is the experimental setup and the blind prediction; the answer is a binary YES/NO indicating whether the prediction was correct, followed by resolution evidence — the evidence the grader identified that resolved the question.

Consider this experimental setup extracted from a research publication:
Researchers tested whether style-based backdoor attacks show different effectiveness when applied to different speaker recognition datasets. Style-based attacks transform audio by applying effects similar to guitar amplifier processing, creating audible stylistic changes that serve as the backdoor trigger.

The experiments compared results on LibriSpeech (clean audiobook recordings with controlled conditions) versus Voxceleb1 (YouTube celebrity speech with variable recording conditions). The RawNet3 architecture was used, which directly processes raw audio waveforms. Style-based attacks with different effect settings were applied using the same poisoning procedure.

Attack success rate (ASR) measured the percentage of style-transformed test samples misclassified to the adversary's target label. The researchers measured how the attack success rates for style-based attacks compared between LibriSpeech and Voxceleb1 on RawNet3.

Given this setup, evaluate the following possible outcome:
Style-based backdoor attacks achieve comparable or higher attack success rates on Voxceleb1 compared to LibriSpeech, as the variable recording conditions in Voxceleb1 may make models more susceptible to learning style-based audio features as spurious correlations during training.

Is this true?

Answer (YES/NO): NO